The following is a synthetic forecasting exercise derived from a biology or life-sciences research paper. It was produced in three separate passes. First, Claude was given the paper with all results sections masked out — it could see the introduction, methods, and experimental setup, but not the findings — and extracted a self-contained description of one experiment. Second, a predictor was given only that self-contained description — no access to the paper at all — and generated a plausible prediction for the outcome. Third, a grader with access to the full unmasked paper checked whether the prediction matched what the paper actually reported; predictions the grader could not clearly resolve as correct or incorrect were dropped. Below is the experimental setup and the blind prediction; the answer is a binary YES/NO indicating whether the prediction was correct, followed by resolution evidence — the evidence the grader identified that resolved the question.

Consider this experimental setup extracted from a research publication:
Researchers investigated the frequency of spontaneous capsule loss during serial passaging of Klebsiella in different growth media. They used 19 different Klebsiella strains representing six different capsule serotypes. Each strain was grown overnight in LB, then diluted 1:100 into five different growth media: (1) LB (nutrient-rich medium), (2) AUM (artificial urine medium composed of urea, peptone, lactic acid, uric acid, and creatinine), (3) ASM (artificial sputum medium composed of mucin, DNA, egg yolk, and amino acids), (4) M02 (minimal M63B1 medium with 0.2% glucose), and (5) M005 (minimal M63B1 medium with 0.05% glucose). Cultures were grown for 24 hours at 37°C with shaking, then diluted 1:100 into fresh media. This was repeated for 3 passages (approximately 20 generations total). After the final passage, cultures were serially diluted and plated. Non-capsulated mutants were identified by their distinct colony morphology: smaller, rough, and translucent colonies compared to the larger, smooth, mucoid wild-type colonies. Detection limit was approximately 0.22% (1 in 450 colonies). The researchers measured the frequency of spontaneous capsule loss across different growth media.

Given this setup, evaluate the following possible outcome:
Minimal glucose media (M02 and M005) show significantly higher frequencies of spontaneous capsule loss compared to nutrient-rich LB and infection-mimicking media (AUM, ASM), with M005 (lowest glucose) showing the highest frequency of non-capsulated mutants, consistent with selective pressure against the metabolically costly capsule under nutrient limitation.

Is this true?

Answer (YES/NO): NO